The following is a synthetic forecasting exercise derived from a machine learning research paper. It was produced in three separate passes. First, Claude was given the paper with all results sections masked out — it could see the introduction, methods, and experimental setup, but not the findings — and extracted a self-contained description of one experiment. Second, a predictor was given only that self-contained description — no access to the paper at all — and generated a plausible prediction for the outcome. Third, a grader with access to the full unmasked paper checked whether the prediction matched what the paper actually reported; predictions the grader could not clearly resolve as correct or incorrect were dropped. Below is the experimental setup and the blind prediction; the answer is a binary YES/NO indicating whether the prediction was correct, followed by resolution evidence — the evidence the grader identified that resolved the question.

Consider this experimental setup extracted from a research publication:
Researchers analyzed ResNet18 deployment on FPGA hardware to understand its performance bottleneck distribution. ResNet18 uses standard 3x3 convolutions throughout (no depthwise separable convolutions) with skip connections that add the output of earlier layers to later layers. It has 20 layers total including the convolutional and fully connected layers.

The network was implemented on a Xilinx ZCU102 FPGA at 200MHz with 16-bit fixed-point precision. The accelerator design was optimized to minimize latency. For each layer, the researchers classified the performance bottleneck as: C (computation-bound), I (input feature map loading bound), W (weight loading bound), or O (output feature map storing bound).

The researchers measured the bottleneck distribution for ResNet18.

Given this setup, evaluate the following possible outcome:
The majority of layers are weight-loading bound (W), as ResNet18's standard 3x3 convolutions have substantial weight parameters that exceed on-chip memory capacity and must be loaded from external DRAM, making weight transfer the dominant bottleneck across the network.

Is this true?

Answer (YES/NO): NO